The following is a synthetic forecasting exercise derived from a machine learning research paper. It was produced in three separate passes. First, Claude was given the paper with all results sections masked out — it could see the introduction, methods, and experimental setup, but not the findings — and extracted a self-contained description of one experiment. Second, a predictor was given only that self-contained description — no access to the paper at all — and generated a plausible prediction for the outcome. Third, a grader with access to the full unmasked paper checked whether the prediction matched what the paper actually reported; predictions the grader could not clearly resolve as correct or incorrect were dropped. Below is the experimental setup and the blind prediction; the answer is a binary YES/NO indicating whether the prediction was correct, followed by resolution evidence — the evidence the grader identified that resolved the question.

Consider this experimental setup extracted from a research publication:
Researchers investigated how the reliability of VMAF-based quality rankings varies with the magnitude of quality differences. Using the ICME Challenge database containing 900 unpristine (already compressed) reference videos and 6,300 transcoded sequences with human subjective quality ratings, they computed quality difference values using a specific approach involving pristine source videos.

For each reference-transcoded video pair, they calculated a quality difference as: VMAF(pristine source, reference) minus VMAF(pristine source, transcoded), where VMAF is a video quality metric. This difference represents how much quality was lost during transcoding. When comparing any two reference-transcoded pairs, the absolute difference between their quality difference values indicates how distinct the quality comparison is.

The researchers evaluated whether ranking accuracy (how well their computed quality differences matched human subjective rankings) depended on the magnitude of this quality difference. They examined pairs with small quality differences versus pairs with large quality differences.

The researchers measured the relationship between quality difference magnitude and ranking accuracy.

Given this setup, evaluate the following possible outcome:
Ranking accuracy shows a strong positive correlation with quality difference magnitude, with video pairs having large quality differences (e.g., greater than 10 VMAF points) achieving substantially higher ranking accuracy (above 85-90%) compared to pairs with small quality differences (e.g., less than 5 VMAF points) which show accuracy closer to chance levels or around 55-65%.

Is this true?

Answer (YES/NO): NO